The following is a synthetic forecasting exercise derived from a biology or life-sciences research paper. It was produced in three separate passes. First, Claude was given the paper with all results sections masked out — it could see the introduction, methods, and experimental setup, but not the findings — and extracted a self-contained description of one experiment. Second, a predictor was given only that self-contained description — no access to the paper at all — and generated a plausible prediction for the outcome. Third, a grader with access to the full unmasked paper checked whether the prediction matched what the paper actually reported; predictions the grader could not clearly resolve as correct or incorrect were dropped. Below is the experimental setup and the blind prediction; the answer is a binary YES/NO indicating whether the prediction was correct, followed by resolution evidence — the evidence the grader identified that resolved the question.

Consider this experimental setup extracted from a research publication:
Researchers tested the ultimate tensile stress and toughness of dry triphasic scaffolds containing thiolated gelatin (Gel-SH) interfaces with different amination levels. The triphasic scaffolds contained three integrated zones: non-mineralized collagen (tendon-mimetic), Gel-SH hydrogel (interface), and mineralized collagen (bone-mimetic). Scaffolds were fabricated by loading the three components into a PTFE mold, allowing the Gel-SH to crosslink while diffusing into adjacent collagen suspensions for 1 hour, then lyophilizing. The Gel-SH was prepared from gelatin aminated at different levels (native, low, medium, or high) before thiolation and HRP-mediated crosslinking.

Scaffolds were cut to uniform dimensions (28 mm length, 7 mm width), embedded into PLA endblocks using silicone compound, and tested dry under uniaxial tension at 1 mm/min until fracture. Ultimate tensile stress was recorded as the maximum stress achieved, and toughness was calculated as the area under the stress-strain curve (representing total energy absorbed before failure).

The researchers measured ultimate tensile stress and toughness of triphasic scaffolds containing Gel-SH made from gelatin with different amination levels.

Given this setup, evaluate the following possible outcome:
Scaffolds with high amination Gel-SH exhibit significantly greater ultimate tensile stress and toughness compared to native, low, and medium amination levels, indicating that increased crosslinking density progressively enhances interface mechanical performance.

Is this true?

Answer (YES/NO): NO